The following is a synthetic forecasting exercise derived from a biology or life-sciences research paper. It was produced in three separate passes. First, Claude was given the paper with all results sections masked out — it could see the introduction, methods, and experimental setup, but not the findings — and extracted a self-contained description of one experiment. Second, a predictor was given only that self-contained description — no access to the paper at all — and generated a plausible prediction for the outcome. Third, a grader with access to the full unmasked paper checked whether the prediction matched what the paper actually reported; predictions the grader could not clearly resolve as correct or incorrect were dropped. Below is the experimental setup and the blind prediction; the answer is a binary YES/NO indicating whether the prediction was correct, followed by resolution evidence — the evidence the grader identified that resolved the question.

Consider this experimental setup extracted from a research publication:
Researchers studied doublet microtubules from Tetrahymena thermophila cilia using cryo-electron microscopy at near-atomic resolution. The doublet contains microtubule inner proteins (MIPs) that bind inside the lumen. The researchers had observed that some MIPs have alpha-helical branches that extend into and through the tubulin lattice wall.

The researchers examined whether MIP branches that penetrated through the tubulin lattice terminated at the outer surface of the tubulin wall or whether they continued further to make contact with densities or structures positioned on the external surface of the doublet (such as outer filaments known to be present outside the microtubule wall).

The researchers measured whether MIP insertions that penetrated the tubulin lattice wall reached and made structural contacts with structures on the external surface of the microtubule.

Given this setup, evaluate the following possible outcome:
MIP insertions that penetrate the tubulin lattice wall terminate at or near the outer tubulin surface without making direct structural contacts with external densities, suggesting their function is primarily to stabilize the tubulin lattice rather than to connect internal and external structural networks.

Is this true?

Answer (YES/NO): NO